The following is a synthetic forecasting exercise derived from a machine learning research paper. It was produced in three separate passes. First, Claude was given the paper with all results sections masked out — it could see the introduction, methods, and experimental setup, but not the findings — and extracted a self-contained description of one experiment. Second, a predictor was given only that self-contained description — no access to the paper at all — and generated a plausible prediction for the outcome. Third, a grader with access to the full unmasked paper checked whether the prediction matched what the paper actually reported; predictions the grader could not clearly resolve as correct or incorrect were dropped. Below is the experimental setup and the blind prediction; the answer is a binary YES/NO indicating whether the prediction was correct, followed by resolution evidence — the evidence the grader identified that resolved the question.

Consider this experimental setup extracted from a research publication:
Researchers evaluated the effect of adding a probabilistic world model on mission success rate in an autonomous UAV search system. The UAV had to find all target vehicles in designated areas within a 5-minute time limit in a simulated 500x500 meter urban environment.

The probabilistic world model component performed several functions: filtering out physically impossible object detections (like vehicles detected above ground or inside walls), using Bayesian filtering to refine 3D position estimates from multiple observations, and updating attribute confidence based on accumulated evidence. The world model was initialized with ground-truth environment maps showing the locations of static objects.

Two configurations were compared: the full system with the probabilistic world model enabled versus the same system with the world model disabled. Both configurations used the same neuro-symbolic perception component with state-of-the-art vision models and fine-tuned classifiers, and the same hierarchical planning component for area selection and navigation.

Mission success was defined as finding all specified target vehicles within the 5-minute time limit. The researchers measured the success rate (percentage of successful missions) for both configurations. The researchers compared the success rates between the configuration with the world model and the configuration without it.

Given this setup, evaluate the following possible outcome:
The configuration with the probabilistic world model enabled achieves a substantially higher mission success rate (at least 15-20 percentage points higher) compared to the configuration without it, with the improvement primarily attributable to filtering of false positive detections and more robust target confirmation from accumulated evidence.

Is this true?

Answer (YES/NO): YES